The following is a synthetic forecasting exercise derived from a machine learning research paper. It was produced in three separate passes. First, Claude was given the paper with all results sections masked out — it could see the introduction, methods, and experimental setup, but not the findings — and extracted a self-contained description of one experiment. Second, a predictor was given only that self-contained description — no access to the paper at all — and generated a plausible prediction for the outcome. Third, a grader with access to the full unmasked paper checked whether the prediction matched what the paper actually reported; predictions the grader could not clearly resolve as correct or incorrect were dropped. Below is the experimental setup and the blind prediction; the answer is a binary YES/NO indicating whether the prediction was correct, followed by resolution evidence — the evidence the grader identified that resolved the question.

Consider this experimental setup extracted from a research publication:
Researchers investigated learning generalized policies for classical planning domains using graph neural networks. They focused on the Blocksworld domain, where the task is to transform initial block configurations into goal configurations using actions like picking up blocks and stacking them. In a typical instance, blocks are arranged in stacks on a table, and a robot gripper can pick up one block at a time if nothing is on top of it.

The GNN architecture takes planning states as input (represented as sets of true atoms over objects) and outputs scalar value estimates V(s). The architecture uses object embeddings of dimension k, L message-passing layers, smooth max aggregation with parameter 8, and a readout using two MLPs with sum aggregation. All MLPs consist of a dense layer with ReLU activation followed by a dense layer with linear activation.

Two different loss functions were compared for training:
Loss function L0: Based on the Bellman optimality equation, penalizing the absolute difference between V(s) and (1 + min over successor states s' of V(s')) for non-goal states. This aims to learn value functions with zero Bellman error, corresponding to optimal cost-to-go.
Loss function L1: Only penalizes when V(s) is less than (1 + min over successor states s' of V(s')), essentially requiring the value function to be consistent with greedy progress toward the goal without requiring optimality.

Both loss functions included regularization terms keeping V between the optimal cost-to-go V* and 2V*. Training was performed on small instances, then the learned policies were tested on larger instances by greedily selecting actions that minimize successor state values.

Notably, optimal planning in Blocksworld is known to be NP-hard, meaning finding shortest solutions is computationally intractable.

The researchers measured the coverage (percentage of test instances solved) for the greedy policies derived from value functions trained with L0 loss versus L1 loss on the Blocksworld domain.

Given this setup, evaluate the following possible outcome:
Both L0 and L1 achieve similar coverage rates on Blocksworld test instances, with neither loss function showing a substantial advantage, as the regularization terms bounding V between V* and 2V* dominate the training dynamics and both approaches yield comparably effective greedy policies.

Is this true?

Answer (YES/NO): NO